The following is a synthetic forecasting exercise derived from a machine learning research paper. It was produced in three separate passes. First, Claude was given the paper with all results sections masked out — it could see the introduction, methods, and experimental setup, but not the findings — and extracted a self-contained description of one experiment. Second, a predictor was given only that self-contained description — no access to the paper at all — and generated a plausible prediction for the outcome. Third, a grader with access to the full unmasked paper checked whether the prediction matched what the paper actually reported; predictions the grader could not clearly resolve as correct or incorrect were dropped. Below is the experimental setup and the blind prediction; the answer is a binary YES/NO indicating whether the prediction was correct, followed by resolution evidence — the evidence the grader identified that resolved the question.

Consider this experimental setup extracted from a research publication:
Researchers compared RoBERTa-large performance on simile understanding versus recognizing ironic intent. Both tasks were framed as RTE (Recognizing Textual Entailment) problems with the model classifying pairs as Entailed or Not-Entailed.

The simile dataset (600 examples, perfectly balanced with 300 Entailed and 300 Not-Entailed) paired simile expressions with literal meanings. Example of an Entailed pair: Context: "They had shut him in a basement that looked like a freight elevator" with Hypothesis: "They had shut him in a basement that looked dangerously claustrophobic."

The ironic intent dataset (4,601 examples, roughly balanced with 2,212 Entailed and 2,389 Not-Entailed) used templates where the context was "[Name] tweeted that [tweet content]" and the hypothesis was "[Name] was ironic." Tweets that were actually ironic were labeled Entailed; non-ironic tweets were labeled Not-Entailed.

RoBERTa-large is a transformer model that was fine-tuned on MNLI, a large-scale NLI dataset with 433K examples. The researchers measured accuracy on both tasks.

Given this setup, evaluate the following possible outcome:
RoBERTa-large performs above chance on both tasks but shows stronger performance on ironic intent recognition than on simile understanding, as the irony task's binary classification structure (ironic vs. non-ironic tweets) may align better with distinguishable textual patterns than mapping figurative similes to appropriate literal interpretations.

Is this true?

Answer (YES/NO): NO